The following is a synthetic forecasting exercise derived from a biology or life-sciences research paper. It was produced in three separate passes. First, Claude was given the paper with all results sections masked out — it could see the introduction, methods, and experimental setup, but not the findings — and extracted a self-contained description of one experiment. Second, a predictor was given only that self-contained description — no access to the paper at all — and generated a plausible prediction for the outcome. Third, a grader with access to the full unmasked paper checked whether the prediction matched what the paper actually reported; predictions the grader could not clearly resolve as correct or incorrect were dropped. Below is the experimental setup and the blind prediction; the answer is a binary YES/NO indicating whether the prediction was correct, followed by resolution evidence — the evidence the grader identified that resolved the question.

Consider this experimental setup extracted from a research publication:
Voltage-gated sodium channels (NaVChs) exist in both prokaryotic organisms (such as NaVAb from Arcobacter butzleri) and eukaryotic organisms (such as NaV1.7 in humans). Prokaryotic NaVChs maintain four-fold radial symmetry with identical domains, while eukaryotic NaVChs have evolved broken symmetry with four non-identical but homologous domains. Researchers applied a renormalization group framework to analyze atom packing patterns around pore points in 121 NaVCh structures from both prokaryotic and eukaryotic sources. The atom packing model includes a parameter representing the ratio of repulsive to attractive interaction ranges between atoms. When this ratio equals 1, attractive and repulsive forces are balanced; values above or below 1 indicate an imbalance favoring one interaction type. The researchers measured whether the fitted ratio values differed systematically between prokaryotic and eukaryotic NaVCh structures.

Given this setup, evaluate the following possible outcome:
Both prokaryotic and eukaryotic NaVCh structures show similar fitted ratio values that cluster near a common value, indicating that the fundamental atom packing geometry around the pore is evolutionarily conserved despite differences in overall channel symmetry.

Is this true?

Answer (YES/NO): NO